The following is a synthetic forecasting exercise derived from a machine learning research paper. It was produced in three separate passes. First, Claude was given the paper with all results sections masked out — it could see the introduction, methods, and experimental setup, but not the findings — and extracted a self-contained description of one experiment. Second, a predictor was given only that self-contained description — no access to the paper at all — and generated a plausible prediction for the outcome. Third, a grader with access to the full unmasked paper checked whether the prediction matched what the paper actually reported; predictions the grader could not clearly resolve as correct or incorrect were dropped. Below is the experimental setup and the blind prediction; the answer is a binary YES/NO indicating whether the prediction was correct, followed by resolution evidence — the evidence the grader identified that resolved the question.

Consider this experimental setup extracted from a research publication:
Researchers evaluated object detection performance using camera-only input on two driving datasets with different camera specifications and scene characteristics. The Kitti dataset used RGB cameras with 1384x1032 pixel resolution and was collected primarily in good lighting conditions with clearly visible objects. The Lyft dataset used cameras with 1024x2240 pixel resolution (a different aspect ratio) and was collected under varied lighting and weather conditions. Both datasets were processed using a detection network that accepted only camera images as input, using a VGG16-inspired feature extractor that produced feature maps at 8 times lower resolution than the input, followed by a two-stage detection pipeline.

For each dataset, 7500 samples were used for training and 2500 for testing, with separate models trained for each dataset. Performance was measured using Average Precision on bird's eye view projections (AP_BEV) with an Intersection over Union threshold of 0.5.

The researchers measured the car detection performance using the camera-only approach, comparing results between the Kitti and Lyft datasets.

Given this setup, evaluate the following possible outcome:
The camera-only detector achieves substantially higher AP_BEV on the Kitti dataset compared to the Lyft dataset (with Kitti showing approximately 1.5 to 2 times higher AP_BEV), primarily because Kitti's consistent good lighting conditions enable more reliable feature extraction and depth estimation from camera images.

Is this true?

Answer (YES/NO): YES